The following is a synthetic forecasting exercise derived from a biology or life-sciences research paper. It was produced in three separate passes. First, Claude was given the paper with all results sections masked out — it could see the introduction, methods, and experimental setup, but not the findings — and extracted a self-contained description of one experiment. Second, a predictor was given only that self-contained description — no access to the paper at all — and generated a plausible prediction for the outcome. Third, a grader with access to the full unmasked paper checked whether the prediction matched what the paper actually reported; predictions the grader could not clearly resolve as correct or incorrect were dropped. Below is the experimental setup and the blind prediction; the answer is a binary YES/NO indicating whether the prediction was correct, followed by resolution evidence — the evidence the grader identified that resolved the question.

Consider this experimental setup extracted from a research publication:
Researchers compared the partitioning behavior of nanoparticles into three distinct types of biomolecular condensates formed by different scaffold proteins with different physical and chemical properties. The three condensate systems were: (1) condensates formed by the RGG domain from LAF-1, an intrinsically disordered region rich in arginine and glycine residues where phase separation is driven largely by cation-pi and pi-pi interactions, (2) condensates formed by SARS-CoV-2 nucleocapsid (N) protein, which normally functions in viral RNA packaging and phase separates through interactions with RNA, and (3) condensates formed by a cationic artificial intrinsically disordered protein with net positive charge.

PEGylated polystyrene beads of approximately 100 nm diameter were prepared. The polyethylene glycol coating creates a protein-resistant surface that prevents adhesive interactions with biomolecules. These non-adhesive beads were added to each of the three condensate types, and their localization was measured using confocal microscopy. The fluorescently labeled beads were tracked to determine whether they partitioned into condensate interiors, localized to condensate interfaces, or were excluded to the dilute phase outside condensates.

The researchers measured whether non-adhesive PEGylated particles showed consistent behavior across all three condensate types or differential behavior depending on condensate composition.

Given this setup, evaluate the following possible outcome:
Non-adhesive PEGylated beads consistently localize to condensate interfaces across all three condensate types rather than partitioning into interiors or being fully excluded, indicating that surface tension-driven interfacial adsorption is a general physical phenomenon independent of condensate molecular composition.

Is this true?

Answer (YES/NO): NO